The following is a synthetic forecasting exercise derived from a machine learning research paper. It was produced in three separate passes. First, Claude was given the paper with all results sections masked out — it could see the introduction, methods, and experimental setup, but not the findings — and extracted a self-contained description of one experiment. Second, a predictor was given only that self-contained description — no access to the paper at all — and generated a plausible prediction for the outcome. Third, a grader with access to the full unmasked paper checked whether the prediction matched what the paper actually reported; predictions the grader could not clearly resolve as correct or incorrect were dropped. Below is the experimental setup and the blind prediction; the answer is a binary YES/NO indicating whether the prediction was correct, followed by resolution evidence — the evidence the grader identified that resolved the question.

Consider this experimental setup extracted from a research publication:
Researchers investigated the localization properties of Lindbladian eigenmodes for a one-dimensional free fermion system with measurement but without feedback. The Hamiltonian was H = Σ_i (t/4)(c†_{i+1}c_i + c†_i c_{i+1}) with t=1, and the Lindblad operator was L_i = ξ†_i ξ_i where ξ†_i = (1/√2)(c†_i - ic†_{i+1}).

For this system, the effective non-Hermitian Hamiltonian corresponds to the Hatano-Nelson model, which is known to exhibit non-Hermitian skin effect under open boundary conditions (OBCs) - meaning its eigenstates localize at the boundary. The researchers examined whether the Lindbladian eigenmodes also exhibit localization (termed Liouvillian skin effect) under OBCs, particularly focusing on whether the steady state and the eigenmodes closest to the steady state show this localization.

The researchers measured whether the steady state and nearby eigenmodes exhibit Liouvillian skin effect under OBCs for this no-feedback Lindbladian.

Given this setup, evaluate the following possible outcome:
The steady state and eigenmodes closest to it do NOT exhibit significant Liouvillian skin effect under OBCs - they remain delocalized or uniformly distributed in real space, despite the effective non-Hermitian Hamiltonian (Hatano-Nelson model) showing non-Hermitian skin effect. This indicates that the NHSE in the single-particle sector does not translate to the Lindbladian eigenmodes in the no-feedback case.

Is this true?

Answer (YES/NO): YES